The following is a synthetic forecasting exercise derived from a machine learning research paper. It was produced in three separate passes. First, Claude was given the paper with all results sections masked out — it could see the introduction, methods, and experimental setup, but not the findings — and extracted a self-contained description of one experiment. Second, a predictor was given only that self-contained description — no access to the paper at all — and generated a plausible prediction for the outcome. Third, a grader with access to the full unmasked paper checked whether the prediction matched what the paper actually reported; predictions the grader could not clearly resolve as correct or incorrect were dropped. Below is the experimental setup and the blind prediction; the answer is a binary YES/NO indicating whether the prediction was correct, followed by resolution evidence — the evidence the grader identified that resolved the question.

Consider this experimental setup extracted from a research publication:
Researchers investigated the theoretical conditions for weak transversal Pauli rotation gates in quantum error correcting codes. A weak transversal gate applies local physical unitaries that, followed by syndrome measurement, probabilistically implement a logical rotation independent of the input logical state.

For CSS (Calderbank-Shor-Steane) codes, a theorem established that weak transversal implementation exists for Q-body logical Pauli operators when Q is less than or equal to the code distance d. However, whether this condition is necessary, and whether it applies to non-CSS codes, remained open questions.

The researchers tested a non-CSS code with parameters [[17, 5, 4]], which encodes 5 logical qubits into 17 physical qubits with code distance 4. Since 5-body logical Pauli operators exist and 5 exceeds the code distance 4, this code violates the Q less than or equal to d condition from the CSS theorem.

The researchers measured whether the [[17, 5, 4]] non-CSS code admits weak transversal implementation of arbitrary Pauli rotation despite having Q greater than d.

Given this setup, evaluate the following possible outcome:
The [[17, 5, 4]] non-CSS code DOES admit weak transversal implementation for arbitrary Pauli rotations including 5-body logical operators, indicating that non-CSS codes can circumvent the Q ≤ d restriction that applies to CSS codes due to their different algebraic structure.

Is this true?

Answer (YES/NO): YES